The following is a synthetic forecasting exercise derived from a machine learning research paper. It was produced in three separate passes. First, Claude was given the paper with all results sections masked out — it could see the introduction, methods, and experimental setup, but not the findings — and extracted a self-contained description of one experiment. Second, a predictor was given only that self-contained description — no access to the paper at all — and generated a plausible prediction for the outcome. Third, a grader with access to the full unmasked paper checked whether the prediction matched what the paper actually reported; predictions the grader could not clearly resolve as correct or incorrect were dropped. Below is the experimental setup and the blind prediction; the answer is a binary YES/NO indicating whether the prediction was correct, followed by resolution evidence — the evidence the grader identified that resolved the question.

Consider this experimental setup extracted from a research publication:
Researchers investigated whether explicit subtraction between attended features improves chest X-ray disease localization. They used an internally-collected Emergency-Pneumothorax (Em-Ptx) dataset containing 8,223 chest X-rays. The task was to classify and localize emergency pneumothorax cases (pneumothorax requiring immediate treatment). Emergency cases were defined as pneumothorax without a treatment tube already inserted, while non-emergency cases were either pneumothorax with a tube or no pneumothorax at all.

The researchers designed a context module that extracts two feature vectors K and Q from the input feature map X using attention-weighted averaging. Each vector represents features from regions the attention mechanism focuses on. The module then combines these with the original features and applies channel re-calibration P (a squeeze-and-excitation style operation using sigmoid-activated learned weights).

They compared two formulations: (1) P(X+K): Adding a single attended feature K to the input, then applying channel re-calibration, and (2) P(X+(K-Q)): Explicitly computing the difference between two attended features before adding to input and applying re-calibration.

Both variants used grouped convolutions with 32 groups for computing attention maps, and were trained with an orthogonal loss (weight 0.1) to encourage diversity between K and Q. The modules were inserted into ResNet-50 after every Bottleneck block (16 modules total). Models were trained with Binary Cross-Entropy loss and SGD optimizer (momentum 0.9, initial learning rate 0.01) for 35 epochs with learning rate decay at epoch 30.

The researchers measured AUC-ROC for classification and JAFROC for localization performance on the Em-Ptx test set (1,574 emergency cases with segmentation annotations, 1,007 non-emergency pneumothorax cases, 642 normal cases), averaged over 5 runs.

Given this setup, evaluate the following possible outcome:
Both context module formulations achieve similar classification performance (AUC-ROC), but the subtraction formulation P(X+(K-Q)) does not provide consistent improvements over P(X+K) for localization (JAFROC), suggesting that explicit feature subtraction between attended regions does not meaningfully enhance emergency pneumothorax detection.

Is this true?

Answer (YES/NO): NO